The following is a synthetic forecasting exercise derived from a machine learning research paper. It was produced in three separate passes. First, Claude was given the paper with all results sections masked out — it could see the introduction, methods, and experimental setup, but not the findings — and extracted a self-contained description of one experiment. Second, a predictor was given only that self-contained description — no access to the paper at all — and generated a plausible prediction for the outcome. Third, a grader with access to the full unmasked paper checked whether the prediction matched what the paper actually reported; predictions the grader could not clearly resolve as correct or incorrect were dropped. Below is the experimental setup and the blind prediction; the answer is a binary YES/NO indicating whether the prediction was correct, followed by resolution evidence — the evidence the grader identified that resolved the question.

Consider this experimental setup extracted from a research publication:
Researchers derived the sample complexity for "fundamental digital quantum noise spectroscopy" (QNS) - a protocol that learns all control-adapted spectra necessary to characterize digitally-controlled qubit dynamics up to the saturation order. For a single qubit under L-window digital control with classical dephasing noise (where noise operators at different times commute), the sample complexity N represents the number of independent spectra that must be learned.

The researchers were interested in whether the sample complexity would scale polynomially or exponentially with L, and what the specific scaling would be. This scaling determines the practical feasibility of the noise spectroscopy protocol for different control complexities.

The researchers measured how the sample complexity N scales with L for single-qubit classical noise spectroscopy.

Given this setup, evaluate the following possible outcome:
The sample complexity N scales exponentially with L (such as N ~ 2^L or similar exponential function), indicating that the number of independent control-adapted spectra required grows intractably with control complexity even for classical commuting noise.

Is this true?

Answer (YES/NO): YES